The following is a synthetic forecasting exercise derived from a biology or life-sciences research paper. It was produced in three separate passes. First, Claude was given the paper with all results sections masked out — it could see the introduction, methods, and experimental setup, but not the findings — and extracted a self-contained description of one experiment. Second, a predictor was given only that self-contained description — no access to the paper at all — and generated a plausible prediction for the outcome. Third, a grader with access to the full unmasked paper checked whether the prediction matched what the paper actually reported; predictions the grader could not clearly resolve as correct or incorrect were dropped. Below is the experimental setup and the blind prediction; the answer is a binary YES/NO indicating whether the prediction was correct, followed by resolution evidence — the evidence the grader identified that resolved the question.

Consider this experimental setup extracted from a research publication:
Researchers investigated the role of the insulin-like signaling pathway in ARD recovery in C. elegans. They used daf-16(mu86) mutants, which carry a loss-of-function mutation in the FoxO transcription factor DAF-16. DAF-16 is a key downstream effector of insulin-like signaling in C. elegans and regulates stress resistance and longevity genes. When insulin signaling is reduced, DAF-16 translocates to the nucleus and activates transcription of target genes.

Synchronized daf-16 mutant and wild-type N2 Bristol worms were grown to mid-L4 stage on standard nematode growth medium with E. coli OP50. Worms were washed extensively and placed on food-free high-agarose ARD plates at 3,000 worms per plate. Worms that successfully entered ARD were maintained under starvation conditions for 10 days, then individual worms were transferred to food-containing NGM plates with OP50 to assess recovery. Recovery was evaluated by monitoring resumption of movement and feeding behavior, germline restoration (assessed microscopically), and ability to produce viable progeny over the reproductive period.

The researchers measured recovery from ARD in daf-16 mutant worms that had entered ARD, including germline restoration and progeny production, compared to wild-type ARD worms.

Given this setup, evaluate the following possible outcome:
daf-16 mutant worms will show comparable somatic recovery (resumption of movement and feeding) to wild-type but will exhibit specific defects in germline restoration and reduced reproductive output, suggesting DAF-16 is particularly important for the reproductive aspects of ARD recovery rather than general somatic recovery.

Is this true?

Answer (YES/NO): NO